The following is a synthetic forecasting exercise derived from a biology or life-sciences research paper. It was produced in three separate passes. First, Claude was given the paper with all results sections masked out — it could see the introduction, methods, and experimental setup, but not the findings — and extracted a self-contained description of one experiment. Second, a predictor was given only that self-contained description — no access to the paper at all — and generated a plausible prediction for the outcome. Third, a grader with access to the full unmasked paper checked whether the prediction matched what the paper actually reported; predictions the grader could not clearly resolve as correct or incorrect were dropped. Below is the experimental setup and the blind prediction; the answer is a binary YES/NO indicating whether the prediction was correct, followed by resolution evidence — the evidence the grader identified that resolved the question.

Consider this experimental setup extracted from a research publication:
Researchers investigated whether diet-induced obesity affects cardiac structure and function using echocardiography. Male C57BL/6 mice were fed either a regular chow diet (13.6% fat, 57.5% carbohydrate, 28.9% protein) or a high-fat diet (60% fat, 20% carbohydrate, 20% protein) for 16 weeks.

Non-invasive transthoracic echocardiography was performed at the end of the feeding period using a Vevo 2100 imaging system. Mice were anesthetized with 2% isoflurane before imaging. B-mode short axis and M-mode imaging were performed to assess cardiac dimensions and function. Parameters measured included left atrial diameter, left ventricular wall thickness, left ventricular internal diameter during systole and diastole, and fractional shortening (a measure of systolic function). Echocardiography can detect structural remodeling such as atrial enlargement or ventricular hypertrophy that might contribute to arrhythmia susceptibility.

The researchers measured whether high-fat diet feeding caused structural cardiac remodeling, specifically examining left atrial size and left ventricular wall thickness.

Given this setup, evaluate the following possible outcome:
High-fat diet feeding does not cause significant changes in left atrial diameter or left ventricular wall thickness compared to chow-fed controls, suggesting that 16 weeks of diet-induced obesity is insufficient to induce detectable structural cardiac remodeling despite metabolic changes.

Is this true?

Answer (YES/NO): NO